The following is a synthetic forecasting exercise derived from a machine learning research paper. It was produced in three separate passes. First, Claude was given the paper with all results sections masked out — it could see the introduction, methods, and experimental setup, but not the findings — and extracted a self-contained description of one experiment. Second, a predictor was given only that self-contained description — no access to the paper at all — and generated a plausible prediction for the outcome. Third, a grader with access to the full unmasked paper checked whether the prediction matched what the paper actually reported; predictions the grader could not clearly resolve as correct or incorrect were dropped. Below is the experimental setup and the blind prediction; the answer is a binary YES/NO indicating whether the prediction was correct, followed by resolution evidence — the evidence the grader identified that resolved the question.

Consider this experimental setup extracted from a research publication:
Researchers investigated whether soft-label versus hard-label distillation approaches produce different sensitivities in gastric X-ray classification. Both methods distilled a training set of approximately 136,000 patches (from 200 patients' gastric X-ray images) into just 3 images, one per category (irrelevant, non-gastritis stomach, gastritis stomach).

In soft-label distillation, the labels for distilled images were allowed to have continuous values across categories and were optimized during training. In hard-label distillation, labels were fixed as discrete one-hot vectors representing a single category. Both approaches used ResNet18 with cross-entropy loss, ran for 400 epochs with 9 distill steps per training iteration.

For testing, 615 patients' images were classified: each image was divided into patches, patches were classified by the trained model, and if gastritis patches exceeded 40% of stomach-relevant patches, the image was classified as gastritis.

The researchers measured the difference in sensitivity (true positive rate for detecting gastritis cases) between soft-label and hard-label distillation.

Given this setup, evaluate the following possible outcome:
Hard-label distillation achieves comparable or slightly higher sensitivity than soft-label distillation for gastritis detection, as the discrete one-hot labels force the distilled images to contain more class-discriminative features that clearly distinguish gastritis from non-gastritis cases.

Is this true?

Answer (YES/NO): NO